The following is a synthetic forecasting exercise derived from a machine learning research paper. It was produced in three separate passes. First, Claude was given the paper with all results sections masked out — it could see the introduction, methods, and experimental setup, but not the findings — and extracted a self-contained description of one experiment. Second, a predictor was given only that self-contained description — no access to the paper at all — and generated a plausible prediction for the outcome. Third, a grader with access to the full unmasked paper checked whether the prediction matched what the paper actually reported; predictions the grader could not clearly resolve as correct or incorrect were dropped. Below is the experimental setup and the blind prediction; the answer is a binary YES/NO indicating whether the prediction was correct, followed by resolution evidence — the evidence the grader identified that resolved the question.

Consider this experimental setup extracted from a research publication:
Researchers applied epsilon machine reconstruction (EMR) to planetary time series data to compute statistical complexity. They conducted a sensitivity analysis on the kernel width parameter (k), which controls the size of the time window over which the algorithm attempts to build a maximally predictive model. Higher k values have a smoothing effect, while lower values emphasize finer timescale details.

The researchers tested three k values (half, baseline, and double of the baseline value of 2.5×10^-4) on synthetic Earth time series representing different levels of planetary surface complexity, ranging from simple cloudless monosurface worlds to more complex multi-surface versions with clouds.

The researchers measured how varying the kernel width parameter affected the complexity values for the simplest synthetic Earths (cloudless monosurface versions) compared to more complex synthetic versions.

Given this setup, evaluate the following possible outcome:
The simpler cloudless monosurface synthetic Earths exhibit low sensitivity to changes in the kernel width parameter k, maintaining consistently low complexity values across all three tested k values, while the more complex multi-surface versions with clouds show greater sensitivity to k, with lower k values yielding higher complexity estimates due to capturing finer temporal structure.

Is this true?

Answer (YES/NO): YES